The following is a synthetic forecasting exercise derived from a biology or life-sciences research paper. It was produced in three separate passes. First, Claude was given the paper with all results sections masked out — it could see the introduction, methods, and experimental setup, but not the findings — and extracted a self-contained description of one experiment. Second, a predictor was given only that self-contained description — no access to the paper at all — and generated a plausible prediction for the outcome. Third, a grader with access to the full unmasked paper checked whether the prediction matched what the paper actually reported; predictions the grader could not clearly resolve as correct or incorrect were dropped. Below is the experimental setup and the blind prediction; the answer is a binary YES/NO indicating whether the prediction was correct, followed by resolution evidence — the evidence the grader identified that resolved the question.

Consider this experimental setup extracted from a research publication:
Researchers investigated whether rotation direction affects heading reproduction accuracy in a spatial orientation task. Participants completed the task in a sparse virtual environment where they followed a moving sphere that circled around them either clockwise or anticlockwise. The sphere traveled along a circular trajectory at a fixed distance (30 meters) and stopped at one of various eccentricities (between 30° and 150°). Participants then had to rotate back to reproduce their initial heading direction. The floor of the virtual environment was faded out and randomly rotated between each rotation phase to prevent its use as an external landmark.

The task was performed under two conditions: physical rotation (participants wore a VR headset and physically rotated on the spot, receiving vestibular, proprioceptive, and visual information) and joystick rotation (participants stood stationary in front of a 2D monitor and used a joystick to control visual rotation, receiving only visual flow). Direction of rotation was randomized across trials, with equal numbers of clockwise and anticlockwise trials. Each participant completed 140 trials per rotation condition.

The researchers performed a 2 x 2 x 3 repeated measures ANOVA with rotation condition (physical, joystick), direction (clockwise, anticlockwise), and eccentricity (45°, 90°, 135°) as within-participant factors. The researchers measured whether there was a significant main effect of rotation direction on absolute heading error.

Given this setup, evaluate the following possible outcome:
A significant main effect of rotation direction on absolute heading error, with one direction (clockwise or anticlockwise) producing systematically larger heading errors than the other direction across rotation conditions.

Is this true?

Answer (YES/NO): NO